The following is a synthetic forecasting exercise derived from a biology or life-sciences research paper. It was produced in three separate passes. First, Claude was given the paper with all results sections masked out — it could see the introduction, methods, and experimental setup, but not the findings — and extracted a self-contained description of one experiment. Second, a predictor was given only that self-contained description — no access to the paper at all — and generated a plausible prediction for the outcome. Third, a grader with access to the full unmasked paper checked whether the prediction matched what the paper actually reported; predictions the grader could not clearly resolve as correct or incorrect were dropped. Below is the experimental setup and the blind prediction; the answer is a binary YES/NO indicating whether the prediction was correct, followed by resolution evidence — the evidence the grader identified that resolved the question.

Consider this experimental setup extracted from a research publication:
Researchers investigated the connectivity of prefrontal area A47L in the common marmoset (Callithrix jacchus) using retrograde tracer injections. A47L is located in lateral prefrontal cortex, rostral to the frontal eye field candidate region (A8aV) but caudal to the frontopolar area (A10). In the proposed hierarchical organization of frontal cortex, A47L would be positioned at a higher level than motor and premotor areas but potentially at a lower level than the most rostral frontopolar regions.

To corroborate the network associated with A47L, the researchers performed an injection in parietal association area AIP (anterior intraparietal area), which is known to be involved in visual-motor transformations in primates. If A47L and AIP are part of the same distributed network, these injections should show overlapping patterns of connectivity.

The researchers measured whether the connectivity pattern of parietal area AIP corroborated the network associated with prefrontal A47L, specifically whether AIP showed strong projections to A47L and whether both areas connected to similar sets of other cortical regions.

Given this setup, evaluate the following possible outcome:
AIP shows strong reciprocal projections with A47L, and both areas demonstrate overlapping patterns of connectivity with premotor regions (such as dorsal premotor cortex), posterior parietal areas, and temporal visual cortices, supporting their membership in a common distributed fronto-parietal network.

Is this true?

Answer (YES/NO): NO